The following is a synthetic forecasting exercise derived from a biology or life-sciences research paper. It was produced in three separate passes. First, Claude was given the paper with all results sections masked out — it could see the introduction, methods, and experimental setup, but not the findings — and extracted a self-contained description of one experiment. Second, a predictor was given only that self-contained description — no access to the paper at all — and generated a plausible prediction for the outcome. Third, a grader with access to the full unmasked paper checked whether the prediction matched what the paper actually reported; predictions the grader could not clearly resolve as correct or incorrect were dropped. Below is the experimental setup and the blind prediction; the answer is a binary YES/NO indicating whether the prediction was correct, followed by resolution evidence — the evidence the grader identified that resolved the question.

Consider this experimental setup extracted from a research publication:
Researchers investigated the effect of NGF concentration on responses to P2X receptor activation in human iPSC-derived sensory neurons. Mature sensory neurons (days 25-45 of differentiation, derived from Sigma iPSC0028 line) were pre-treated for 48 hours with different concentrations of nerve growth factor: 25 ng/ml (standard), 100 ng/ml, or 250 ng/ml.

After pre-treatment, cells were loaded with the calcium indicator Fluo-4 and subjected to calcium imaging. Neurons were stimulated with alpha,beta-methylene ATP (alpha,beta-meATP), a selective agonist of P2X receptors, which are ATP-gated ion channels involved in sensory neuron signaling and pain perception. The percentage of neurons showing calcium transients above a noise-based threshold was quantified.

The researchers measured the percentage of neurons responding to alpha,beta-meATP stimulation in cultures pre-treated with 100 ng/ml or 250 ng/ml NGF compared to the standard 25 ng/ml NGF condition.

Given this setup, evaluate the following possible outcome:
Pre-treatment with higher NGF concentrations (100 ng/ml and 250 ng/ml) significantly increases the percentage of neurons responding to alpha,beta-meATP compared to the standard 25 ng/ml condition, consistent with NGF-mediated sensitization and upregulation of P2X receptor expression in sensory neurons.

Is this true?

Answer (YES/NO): YES